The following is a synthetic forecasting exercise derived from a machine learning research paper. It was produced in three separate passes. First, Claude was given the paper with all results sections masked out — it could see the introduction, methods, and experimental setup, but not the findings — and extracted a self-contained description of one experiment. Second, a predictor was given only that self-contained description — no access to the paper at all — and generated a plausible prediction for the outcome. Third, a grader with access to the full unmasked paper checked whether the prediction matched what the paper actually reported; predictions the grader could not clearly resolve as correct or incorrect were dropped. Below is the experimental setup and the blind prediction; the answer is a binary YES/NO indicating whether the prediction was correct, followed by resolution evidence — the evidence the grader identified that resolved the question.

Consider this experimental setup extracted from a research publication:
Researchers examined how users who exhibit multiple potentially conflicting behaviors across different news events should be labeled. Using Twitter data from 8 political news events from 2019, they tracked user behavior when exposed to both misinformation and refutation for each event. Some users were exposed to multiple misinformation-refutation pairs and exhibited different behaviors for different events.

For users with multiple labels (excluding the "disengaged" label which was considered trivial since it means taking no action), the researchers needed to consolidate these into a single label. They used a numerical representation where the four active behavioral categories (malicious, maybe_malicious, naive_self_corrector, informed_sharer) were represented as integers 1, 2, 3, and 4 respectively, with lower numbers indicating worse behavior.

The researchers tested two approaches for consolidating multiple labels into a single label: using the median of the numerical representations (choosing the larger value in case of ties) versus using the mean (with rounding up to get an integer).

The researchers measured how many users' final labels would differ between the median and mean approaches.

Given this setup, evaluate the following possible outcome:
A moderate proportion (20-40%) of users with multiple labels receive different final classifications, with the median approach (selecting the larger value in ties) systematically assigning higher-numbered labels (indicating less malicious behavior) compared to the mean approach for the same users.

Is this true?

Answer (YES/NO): NO